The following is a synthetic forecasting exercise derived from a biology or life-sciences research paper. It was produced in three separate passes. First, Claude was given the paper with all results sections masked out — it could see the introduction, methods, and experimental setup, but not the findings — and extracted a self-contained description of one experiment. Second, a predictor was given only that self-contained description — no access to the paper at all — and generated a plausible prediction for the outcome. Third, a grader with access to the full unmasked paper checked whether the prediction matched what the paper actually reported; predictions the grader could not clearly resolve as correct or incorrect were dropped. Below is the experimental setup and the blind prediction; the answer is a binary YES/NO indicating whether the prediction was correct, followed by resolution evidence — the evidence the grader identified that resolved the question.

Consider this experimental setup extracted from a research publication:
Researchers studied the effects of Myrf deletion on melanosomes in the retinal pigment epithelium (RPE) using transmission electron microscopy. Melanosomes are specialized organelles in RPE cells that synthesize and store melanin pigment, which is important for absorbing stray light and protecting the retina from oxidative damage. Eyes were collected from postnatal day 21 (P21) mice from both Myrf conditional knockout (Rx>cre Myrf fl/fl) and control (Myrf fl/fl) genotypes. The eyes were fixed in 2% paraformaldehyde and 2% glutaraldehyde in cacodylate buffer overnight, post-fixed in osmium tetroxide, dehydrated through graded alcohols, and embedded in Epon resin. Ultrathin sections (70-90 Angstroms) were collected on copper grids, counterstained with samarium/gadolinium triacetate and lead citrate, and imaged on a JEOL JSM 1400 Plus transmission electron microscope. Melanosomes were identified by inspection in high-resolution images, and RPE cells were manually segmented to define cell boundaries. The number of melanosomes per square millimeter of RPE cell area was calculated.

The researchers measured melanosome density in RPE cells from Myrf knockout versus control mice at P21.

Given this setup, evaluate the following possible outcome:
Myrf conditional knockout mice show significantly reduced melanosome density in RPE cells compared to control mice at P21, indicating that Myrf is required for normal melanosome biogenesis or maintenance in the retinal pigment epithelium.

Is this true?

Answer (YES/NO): YES